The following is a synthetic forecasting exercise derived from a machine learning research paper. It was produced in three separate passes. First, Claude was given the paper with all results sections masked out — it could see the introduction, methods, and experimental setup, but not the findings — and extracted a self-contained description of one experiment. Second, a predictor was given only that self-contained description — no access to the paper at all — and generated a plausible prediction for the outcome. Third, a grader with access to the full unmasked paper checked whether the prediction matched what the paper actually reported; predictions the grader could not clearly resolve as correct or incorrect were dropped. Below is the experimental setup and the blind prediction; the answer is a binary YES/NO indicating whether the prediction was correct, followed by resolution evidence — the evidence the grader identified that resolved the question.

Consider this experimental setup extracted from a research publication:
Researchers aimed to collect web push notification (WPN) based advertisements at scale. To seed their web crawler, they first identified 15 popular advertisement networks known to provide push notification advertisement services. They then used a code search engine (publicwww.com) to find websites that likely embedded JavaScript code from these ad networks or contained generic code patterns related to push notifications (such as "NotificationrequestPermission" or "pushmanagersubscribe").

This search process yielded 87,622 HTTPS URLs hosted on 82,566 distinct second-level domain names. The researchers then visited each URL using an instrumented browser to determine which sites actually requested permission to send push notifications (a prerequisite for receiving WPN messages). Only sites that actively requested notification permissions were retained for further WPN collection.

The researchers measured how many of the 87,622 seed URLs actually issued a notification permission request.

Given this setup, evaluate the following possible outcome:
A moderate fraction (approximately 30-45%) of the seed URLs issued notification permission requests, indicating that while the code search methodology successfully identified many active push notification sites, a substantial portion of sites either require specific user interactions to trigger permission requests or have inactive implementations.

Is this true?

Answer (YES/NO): NO